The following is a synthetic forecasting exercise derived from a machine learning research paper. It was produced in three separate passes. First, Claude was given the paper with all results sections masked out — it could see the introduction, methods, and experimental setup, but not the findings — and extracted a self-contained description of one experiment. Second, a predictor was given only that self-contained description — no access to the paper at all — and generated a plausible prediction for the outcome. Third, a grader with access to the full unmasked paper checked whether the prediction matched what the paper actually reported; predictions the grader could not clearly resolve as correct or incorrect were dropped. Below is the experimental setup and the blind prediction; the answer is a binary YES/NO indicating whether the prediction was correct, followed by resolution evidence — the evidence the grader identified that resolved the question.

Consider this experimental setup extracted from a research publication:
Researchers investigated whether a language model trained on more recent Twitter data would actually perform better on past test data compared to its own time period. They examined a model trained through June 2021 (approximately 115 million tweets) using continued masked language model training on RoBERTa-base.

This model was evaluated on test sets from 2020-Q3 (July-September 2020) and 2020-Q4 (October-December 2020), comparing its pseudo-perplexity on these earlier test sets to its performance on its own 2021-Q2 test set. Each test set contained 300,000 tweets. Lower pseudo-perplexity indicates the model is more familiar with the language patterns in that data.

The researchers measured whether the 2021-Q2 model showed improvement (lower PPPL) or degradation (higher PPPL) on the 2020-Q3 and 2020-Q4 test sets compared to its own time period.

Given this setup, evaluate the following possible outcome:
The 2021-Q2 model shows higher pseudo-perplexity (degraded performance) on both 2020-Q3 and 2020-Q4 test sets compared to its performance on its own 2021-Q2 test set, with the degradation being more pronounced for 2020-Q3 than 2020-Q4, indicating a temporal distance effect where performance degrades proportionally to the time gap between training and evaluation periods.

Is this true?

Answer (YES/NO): NO